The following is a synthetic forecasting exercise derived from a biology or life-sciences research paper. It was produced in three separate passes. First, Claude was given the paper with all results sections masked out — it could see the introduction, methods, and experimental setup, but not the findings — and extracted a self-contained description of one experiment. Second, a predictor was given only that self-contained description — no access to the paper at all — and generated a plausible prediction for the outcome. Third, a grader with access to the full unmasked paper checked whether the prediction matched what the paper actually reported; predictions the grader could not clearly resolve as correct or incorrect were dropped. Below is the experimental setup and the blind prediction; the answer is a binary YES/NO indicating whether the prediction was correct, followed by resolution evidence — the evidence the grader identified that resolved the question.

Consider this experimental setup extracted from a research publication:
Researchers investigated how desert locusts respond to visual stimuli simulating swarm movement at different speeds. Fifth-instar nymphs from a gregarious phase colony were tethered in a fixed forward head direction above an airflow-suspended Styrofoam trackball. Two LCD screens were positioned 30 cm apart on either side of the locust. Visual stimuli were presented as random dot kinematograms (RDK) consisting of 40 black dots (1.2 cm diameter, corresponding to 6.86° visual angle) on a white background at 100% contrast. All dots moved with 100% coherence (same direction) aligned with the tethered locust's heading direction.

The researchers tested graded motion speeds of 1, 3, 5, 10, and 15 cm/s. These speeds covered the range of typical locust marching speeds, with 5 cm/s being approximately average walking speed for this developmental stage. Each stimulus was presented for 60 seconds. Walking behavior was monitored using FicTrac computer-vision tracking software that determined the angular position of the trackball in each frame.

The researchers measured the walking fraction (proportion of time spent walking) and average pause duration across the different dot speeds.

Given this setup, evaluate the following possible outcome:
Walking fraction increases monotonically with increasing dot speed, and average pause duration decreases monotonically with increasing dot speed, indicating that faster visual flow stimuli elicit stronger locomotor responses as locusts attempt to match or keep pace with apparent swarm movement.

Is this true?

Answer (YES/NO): NO